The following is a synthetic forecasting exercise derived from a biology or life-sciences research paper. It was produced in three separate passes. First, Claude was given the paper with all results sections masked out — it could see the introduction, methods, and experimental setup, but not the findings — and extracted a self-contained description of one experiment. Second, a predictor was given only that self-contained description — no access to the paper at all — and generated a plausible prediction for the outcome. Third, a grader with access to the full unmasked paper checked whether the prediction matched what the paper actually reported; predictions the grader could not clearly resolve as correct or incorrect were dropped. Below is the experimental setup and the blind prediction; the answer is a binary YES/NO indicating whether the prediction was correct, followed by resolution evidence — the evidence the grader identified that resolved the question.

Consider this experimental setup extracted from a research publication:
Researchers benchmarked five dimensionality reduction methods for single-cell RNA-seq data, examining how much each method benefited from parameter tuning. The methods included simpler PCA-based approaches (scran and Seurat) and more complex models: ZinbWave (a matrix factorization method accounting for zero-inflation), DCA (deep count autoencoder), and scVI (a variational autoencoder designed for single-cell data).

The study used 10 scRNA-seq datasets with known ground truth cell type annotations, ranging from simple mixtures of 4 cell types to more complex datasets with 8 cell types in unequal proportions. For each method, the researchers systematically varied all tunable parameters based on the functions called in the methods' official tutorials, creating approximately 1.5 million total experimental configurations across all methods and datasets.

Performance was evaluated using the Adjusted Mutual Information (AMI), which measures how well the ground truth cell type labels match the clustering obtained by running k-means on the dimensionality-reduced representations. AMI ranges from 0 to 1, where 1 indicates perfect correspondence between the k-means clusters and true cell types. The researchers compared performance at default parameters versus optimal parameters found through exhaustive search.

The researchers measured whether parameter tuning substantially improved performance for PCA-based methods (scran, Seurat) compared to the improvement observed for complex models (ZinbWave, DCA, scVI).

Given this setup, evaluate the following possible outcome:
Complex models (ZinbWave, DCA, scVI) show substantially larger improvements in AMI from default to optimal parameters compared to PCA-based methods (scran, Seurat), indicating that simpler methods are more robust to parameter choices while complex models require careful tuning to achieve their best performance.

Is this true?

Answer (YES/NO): YES